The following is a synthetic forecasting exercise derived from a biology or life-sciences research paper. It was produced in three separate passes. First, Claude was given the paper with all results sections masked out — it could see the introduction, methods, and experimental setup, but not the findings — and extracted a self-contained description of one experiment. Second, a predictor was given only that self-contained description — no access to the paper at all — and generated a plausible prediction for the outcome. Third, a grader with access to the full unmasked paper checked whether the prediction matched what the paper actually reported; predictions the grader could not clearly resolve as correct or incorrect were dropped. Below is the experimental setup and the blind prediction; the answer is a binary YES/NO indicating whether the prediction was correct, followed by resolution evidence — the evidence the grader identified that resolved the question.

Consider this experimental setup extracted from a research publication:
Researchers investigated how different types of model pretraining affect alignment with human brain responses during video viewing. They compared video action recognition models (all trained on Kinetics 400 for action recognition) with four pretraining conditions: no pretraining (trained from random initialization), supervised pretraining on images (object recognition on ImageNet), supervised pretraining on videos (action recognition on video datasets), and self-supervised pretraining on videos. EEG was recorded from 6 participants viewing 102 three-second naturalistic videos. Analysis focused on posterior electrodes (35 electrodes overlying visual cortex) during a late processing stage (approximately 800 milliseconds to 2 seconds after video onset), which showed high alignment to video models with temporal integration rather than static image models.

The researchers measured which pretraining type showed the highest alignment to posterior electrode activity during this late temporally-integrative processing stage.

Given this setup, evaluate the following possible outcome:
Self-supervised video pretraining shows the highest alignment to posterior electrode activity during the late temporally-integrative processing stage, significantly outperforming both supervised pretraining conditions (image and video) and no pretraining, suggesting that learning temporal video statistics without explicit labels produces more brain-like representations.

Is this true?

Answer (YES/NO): NO